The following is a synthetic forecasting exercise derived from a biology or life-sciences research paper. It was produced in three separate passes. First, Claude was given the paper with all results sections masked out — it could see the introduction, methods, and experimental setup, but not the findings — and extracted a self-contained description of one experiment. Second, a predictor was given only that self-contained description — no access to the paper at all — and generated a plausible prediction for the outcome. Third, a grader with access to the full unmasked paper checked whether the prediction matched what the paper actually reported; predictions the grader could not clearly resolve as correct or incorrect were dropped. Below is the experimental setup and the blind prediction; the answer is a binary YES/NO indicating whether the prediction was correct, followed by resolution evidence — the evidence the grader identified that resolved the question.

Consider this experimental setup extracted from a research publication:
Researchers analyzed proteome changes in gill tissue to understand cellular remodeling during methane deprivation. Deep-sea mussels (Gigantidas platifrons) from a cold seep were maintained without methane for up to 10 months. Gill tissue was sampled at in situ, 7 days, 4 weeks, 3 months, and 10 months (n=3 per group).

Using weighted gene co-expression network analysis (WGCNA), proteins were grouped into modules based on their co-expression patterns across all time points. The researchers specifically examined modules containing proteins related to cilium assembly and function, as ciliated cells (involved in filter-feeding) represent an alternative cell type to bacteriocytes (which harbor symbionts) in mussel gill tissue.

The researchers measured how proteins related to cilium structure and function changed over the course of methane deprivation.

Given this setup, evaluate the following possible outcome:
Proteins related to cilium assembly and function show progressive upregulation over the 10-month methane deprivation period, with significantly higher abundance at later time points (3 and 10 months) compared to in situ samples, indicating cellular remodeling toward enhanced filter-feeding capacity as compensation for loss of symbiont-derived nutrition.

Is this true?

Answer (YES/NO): NO